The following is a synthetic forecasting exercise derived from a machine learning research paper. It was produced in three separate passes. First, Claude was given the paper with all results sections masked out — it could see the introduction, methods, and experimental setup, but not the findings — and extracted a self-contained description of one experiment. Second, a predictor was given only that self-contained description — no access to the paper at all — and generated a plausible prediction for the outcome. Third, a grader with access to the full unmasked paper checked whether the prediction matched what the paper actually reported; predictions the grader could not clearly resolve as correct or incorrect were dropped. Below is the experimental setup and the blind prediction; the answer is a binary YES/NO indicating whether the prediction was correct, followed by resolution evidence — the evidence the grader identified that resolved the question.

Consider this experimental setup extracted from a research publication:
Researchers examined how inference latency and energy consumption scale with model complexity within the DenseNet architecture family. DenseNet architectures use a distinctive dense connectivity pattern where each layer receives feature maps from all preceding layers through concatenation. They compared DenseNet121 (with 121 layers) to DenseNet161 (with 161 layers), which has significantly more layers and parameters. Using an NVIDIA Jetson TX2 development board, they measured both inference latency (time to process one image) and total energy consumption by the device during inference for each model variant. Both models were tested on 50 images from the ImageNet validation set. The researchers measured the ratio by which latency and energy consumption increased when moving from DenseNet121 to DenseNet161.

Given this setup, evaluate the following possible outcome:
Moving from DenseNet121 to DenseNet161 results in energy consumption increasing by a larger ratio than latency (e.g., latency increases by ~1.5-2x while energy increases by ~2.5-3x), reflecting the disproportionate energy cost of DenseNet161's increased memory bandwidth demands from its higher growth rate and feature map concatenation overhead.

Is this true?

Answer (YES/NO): NO